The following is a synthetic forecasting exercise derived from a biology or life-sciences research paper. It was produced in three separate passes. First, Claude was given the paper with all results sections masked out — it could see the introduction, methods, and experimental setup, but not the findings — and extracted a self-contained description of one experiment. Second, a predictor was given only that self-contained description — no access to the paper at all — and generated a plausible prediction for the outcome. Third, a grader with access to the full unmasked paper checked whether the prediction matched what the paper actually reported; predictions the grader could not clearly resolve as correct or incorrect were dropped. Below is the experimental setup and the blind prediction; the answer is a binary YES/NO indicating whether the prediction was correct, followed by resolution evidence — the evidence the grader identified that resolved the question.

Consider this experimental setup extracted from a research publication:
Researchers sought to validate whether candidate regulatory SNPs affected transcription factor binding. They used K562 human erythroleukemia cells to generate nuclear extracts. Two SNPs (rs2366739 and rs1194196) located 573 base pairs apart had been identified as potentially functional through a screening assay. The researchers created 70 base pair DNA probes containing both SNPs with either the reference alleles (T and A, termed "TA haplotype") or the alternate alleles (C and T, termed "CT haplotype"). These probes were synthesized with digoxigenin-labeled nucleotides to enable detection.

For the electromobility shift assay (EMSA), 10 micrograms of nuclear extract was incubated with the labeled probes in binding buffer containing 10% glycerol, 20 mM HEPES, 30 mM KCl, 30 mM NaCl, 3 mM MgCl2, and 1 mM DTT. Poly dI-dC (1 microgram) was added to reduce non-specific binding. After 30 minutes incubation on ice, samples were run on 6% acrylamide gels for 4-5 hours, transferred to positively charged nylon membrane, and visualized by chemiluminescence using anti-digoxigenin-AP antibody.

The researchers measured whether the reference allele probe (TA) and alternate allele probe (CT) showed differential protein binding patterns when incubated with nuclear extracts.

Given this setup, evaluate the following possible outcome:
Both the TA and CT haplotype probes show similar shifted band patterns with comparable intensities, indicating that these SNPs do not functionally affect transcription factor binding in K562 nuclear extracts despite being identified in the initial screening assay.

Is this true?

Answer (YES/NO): NO